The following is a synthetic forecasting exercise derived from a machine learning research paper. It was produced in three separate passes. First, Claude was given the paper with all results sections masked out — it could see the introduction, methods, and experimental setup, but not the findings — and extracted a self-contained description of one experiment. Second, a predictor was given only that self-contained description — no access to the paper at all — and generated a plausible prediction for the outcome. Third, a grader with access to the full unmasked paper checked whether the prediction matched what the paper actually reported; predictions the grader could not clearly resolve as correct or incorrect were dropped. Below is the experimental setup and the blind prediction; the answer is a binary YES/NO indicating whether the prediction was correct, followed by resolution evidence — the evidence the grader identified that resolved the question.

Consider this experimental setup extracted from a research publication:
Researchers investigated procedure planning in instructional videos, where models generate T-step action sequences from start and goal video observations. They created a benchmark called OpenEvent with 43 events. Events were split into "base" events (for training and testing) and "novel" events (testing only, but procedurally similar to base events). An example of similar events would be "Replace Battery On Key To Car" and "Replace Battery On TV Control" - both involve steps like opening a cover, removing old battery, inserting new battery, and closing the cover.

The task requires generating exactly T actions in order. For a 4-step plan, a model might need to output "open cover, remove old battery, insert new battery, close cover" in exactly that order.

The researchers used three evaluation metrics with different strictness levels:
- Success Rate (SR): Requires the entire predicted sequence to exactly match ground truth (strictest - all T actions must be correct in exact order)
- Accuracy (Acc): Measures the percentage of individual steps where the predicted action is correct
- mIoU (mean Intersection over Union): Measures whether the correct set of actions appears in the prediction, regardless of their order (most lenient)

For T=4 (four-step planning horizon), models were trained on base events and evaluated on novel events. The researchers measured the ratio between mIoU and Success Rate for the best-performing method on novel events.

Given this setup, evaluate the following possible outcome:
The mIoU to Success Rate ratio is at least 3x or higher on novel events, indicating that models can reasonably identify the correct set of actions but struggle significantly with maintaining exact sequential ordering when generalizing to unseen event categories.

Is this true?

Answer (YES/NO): YES